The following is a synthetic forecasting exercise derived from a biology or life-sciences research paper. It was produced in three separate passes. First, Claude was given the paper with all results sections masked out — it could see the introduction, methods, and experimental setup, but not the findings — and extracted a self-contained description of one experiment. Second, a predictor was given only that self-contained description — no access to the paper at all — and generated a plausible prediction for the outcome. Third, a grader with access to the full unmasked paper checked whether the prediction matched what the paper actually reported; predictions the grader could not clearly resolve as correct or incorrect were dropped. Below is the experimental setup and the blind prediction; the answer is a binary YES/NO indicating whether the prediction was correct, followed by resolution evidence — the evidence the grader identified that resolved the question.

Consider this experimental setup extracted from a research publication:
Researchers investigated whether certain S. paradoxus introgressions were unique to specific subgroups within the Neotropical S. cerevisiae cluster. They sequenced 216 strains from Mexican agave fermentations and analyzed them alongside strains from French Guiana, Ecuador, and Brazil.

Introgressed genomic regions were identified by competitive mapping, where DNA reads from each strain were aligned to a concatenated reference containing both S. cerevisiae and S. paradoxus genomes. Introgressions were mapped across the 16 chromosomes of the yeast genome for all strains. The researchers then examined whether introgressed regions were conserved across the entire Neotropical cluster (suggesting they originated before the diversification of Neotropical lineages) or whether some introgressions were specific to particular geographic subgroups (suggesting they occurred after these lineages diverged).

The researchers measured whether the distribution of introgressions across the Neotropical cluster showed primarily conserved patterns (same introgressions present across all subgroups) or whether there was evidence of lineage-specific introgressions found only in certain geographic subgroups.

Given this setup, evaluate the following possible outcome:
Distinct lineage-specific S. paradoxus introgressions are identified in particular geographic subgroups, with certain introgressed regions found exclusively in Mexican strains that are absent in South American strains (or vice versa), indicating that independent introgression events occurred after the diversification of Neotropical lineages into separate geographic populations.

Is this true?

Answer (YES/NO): YES